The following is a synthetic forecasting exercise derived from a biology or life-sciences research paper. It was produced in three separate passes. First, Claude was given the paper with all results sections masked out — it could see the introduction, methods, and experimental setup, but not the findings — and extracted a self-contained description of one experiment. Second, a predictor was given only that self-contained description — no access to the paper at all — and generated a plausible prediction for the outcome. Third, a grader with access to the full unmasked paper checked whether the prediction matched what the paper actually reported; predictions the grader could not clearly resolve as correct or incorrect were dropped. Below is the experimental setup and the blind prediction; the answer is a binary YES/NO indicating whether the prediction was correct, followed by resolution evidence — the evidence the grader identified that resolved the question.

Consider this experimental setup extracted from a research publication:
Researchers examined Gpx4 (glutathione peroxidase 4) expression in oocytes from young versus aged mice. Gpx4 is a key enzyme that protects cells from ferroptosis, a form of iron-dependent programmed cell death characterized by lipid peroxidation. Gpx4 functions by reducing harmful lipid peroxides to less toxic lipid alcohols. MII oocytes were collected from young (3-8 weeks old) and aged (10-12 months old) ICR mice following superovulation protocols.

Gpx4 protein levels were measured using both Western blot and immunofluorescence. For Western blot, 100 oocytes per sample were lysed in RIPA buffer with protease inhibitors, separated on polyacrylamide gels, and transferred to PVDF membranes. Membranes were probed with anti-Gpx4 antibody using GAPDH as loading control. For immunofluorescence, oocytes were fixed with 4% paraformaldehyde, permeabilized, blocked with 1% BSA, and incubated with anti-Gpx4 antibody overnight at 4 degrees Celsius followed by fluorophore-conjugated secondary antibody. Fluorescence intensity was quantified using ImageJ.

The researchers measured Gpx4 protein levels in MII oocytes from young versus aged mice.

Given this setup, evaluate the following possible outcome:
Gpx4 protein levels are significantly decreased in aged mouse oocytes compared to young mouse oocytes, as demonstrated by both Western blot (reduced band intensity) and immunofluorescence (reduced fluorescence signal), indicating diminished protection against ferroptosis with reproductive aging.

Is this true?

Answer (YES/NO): NO